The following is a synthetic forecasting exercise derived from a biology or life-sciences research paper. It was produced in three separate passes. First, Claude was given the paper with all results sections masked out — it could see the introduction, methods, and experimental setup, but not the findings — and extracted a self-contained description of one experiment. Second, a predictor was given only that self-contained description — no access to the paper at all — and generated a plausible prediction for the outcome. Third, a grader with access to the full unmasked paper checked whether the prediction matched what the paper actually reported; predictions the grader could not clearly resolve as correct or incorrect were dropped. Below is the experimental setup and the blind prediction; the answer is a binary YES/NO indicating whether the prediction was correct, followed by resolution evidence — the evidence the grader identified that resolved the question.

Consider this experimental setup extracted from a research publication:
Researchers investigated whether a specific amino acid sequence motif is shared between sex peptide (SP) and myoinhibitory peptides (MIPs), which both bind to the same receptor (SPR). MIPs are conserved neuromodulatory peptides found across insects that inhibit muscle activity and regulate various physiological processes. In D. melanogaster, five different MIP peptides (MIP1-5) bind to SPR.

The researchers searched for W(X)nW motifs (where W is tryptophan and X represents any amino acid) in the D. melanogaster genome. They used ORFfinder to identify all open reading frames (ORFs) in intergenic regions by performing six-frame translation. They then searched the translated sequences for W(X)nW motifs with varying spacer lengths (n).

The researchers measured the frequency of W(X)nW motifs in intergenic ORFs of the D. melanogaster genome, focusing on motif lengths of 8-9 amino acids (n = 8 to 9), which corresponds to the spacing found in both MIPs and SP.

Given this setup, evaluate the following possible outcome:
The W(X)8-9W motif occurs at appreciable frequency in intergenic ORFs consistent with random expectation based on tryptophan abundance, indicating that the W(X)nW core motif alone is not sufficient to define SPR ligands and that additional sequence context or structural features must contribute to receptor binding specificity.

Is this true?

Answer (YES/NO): YES